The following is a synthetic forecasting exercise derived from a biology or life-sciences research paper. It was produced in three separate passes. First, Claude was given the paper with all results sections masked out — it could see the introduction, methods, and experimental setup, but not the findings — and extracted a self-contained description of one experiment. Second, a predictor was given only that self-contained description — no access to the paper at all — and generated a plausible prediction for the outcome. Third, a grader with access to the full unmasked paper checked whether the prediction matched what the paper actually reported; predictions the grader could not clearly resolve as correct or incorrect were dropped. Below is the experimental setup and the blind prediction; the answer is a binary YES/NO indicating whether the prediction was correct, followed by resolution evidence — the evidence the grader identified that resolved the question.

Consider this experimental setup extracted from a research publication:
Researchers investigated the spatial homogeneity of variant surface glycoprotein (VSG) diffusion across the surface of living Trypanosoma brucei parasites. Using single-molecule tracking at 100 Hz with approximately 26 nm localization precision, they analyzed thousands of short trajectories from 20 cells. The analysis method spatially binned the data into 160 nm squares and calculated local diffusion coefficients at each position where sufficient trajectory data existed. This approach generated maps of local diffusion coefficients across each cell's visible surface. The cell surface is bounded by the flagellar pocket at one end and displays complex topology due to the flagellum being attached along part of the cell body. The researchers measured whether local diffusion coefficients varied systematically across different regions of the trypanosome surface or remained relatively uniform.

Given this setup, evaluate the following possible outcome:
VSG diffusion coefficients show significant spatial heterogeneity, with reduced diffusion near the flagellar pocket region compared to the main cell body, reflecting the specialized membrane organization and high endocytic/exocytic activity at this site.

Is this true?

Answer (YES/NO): NO